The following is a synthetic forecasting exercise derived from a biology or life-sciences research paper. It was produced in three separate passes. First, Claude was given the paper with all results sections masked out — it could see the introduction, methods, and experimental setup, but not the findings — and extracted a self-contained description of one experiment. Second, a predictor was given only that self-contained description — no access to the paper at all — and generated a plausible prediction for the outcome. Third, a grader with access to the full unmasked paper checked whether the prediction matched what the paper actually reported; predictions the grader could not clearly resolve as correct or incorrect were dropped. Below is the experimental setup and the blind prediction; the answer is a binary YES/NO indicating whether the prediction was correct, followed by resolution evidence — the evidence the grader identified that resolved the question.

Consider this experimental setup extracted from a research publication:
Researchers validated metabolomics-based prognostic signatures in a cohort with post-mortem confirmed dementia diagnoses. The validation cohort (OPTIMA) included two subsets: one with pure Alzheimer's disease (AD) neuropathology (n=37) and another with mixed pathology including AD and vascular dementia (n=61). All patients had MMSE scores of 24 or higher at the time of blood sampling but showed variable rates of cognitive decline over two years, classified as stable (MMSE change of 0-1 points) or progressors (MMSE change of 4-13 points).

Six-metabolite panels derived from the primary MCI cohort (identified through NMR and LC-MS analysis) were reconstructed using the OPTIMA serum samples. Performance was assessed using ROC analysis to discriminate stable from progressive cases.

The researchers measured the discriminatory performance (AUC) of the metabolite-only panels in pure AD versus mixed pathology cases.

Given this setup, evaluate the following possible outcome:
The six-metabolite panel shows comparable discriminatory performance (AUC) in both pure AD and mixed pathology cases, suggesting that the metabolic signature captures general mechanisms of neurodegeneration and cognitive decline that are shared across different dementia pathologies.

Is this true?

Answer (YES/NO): NO